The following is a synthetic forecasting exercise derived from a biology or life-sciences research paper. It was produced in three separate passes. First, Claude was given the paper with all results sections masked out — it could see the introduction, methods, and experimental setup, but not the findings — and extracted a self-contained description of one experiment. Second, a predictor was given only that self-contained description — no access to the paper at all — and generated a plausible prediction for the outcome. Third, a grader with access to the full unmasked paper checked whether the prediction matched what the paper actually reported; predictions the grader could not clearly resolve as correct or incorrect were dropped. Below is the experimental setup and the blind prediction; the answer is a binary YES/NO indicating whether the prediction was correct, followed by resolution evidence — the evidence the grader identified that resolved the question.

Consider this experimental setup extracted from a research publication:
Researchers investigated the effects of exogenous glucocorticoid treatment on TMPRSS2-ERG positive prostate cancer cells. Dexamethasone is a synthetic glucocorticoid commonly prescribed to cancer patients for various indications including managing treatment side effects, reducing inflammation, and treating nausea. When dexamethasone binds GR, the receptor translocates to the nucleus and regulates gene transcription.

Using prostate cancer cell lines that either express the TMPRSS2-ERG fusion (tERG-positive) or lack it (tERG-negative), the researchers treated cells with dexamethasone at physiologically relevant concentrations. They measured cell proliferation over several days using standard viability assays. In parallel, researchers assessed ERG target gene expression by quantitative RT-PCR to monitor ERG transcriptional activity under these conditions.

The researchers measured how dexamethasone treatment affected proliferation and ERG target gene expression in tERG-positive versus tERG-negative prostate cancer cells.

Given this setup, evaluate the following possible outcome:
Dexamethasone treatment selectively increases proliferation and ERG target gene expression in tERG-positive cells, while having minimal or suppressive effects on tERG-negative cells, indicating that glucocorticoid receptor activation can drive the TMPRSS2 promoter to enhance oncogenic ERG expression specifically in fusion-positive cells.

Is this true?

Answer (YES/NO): NO